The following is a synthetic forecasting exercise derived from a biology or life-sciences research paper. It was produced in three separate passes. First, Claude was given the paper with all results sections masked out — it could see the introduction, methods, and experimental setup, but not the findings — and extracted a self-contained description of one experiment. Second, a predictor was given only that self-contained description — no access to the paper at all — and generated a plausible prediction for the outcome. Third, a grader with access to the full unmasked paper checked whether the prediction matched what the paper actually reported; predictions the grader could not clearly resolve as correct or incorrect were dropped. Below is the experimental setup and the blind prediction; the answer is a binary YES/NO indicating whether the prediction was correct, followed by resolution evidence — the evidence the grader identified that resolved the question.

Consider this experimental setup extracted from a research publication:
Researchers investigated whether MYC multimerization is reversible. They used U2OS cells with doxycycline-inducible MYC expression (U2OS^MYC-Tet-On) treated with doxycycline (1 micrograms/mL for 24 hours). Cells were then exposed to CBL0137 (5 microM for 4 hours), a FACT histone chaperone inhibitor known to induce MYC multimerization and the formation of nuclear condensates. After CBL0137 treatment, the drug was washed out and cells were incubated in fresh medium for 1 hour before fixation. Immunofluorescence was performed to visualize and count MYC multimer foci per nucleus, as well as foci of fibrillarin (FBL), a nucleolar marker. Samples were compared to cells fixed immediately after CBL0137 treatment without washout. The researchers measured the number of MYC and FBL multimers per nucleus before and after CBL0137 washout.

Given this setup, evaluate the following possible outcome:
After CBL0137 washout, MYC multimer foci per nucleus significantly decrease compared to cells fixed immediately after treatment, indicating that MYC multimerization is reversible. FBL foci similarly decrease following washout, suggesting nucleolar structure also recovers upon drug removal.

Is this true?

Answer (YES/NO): YES